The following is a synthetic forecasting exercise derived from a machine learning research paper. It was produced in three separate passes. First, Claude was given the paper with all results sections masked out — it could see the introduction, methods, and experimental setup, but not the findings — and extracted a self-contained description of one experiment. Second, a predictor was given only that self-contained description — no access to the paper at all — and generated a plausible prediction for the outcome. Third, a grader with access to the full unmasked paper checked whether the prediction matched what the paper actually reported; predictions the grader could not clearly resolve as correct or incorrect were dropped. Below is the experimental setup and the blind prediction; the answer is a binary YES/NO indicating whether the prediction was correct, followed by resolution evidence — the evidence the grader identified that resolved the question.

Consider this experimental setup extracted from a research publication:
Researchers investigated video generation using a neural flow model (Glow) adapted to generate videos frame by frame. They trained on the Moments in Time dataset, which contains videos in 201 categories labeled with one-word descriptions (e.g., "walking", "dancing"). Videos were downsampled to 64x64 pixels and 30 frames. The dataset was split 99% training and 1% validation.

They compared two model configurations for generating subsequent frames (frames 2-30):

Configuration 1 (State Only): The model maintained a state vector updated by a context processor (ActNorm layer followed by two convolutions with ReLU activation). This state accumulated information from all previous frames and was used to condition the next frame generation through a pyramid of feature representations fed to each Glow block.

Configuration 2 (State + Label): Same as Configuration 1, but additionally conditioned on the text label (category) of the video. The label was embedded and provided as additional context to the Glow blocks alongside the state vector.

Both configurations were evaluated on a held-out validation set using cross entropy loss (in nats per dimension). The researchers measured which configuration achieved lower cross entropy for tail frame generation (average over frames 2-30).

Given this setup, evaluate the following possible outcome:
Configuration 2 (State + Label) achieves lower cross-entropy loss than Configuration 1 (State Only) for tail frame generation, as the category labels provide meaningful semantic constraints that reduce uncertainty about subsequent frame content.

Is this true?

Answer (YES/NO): NO